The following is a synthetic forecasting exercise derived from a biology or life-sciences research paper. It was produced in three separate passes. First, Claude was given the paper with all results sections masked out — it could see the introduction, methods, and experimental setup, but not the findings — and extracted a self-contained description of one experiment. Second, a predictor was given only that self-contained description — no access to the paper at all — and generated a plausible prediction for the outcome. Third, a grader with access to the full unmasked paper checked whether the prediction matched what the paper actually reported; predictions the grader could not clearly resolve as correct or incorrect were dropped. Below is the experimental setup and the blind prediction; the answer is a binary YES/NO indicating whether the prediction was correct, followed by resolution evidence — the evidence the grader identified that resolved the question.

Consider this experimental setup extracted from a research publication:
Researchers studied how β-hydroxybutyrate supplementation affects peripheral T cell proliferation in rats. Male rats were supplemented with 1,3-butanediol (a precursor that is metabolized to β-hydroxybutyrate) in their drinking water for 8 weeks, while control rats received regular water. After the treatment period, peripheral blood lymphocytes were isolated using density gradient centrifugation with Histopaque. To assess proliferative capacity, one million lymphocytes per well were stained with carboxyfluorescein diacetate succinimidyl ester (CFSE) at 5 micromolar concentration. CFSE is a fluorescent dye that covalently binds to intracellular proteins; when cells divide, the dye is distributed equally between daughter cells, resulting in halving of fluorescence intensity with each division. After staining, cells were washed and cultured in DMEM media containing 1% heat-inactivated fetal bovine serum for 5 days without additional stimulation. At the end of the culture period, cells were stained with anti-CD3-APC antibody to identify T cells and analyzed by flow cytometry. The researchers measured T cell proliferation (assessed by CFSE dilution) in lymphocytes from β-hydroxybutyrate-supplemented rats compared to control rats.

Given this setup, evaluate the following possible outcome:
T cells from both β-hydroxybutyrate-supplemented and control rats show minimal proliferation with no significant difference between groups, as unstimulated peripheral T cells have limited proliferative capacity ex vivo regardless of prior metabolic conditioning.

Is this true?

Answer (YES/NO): NO